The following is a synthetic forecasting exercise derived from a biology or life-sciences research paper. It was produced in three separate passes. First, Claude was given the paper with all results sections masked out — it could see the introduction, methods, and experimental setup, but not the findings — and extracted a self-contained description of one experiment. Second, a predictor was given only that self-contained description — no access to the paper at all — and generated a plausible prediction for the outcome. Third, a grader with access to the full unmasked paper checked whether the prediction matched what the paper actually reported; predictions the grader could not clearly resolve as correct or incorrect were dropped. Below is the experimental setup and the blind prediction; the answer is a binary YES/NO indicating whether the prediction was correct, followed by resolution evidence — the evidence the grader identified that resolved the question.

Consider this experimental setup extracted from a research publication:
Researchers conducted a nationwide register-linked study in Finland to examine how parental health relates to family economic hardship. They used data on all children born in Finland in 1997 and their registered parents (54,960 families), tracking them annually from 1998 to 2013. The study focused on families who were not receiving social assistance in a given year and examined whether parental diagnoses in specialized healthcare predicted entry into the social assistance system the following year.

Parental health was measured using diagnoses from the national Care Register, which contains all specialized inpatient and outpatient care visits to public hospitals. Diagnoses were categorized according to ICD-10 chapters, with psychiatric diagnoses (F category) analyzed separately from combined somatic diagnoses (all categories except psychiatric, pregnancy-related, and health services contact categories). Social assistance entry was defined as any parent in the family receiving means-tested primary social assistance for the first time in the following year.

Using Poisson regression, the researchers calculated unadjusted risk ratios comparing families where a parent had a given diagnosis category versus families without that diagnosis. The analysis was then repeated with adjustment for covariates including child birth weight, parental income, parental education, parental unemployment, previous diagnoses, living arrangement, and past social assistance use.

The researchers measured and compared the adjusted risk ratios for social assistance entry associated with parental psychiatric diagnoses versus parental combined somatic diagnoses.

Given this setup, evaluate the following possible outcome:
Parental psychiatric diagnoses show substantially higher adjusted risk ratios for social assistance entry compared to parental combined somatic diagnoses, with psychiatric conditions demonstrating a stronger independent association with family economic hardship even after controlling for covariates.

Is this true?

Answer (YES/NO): YES